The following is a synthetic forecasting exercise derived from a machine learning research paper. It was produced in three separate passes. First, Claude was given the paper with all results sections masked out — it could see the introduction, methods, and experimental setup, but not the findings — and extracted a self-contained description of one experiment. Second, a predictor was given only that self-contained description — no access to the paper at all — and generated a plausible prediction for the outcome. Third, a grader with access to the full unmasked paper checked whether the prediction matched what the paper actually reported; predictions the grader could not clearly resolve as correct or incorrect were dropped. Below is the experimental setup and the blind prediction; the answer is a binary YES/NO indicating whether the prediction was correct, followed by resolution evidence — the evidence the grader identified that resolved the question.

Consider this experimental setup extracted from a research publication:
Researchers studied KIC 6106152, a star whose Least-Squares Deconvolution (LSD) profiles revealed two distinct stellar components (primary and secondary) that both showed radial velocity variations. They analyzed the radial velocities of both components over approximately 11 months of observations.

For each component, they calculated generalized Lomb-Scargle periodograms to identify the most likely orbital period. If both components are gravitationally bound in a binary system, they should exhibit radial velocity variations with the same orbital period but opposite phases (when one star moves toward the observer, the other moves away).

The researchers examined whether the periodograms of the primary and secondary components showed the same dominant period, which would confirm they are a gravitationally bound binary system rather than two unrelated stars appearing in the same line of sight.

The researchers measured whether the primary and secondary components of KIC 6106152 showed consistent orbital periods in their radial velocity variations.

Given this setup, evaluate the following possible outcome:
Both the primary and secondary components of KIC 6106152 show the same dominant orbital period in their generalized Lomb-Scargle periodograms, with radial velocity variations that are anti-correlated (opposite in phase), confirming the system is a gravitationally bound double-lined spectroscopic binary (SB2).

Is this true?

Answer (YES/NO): YES